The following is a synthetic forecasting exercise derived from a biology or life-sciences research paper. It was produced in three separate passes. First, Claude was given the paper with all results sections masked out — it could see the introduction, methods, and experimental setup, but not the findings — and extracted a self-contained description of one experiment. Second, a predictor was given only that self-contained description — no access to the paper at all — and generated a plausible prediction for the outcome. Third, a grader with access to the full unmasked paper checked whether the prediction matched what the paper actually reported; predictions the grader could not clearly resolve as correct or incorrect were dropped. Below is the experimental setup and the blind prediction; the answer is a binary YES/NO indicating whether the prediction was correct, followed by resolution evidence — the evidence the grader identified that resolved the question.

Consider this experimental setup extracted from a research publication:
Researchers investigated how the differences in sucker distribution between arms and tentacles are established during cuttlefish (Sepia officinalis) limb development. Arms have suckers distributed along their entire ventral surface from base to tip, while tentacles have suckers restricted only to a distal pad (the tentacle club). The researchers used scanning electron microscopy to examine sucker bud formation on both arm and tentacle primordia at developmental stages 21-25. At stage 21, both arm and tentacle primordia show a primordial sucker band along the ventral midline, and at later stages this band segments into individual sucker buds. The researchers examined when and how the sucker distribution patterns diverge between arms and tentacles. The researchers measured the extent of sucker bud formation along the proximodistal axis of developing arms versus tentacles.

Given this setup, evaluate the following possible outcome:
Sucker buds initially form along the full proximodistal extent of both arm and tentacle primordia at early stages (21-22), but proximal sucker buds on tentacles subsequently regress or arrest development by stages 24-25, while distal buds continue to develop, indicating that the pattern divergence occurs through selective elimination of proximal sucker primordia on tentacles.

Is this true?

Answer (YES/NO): NO